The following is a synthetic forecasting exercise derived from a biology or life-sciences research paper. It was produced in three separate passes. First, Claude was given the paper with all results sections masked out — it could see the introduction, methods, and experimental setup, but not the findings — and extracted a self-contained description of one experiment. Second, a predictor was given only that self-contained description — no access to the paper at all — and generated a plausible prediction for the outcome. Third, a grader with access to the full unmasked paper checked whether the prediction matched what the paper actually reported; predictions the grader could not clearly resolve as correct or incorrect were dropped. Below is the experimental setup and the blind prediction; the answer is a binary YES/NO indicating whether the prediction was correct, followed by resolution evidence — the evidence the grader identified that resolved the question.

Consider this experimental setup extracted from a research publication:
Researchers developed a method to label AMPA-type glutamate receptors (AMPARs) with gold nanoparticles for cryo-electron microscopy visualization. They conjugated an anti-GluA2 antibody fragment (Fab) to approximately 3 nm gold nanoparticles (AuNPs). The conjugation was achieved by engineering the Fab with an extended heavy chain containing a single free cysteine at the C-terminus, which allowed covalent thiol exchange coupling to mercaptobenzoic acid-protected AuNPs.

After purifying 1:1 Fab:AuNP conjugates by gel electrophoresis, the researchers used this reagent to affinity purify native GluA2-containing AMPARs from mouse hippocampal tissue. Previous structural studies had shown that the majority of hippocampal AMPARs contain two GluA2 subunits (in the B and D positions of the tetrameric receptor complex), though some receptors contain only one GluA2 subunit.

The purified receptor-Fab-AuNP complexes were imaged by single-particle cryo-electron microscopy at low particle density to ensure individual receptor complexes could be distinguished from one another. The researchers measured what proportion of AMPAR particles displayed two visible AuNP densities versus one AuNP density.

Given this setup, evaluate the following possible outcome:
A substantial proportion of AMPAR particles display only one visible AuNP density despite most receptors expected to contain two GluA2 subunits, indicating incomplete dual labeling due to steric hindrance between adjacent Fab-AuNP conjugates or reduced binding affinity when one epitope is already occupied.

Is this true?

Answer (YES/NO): NO